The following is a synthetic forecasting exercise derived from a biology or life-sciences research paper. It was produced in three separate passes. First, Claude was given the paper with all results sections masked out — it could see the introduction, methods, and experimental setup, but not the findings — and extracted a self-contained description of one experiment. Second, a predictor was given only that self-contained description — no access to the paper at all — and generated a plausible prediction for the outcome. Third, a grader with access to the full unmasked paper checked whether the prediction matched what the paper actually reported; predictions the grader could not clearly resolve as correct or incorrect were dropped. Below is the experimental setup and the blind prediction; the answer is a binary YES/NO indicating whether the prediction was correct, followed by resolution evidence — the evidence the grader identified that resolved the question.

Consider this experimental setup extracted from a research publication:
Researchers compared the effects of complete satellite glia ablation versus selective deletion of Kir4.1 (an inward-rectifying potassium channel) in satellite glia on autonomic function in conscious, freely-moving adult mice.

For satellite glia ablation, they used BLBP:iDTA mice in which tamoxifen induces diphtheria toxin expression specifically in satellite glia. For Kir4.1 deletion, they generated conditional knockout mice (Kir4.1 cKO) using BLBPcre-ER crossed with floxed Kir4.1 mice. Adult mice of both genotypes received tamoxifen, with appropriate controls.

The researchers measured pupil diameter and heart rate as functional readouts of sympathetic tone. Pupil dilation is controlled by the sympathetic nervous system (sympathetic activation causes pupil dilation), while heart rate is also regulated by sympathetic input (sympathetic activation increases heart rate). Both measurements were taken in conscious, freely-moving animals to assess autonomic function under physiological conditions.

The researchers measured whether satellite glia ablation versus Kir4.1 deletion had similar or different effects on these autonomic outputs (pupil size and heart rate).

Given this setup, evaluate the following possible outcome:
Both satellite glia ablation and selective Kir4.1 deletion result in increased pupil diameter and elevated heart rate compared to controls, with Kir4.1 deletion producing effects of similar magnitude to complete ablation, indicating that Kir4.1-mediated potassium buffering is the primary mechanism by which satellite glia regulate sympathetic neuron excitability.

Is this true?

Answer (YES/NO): NO